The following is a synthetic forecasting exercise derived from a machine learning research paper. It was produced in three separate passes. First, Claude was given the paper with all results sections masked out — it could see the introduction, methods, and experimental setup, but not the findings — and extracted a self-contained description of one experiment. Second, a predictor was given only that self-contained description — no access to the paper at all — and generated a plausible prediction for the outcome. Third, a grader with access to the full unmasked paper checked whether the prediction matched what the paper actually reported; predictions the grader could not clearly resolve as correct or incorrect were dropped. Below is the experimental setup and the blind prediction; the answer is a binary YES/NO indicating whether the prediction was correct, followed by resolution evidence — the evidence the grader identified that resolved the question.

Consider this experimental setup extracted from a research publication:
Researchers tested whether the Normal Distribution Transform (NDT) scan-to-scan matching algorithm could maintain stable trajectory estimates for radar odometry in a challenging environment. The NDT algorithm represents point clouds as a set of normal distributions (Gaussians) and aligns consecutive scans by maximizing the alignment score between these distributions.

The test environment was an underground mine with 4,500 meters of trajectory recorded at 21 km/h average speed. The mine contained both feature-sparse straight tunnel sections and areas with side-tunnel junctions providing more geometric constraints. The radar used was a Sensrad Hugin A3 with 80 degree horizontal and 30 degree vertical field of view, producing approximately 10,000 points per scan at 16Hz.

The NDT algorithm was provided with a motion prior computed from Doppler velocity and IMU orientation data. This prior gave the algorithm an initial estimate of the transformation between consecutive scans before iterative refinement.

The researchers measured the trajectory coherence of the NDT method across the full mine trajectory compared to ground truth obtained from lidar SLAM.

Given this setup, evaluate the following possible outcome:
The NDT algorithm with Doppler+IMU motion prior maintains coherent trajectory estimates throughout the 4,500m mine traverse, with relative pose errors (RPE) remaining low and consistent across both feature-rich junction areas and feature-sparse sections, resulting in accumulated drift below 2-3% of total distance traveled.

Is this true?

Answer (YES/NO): NO